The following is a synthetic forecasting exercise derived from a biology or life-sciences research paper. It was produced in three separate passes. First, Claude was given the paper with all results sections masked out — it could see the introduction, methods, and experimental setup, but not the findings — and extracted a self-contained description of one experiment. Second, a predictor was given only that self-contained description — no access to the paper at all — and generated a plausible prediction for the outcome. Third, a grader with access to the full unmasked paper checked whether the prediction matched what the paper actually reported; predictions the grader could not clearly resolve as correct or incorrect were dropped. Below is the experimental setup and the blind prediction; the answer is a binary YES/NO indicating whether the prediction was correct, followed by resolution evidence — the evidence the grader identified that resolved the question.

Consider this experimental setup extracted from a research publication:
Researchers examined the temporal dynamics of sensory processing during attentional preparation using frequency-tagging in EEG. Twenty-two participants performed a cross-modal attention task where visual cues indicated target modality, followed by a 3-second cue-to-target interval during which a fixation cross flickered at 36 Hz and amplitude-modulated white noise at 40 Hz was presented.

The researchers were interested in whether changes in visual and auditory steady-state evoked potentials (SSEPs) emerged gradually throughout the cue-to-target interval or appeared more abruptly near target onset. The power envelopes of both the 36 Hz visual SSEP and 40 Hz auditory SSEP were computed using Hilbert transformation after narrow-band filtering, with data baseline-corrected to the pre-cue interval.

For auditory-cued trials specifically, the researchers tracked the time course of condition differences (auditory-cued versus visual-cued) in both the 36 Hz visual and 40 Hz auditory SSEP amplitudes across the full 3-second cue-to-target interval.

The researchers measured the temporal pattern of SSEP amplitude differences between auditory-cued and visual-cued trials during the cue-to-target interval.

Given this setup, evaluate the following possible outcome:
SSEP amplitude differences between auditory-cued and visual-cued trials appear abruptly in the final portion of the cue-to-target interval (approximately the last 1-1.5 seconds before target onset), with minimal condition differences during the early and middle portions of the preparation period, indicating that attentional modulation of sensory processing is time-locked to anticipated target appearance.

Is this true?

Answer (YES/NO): NO